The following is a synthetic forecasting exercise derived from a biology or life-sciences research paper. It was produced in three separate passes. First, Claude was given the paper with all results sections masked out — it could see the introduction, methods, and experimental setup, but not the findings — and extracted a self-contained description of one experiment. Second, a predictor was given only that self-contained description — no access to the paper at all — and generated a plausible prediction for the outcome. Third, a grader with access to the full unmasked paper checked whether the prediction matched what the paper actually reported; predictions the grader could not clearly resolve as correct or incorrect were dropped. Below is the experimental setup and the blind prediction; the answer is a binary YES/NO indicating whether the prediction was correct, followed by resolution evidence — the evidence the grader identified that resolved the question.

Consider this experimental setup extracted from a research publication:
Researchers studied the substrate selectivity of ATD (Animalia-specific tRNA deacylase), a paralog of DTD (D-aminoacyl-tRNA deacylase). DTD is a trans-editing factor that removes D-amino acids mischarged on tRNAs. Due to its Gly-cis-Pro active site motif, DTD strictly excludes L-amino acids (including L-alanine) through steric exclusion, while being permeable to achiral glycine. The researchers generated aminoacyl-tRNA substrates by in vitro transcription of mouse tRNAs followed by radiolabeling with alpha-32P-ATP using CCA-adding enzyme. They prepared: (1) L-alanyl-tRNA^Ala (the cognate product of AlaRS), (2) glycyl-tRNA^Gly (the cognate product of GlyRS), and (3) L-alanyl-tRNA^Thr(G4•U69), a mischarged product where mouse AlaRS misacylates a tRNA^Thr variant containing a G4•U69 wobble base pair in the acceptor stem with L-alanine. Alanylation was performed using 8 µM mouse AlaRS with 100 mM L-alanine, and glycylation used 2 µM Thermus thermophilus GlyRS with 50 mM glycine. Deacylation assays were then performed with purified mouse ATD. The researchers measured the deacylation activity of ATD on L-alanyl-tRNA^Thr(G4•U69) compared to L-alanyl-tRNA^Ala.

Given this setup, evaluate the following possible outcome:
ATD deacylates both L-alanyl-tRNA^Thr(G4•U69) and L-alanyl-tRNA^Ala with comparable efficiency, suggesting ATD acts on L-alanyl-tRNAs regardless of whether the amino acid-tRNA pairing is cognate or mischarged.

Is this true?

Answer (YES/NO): NO